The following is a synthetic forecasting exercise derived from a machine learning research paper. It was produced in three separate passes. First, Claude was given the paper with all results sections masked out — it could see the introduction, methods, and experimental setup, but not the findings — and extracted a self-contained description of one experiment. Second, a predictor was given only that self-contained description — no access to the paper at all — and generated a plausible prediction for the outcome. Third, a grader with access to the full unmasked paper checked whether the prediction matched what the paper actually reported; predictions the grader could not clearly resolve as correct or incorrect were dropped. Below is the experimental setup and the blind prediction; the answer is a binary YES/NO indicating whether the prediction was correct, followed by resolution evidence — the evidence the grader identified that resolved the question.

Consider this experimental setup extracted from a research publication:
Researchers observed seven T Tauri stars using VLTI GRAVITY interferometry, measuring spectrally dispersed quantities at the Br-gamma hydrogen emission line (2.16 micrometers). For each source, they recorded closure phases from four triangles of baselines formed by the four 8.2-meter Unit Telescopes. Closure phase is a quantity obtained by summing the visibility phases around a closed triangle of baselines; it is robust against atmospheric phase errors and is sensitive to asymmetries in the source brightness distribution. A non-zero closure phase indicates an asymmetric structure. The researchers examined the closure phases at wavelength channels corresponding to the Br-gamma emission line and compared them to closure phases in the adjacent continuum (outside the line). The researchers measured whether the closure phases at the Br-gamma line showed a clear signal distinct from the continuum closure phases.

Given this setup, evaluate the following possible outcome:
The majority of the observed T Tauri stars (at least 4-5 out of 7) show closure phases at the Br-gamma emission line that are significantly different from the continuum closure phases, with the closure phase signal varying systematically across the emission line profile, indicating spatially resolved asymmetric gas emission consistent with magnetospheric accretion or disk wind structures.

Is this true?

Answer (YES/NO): NO